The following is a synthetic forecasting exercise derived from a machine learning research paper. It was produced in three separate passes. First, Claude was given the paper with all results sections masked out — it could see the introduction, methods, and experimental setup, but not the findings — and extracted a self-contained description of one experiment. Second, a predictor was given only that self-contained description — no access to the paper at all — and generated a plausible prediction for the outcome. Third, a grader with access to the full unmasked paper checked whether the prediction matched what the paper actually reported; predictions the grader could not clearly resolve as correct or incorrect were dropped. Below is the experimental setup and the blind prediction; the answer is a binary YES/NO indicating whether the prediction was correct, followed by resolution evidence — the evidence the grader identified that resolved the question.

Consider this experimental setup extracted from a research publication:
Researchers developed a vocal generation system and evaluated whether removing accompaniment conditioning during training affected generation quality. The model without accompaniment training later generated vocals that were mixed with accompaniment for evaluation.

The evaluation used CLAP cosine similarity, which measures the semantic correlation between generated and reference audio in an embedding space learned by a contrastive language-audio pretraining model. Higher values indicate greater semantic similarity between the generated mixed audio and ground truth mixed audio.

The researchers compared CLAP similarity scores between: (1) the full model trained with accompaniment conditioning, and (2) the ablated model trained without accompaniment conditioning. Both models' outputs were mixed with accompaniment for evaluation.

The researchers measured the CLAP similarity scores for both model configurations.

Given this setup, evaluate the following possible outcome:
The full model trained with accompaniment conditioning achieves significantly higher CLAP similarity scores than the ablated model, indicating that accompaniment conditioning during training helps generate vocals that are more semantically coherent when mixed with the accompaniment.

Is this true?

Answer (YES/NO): NO